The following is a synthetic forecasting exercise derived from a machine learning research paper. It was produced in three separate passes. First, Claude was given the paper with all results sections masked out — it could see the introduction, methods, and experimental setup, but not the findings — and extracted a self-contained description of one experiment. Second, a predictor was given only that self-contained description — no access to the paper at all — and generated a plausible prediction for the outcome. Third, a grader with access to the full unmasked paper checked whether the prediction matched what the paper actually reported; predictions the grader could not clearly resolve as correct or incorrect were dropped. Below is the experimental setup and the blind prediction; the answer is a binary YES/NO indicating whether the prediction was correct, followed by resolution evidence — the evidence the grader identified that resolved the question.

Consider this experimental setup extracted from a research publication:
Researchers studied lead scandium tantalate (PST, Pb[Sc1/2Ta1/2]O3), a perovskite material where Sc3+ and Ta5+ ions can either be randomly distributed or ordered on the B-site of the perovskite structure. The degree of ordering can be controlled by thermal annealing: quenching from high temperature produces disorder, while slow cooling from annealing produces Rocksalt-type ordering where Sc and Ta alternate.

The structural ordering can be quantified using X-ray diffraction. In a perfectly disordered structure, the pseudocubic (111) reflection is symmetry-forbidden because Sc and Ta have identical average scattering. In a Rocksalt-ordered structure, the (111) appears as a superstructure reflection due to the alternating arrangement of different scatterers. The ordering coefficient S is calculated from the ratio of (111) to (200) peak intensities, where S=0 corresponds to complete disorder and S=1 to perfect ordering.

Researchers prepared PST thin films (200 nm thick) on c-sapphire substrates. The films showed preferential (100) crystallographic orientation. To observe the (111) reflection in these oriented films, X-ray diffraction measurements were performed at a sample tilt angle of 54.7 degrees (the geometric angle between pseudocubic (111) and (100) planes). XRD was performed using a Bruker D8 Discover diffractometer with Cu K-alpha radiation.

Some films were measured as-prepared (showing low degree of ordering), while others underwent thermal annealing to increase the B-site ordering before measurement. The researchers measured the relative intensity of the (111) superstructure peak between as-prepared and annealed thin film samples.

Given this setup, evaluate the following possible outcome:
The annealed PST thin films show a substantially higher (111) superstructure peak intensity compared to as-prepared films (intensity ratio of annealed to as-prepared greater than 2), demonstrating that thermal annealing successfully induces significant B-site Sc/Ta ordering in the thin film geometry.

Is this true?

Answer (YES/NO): NO